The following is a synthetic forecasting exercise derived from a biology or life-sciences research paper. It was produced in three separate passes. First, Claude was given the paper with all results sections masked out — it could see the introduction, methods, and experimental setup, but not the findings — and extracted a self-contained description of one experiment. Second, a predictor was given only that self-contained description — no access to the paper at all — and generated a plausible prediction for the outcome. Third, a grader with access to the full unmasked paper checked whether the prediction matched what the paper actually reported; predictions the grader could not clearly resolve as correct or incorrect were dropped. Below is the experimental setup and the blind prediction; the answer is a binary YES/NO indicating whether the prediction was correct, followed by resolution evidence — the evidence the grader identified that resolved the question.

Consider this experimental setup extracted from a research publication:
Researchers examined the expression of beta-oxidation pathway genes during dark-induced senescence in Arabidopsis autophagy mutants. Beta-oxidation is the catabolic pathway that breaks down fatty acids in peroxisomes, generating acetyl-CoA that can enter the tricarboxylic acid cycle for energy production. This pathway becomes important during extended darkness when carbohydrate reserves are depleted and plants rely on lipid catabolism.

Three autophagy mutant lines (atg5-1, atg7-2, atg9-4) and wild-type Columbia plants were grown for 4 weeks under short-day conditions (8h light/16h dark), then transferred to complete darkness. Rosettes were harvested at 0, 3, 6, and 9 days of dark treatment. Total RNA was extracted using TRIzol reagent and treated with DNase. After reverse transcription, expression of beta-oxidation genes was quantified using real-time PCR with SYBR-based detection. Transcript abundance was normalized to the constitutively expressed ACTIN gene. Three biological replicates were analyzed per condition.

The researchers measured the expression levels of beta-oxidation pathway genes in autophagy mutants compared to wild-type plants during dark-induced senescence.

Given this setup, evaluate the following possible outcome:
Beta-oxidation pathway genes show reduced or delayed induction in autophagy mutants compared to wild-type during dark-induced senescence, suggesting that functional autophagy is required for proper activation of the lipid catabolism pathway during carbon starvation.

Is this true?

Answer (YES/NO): NO